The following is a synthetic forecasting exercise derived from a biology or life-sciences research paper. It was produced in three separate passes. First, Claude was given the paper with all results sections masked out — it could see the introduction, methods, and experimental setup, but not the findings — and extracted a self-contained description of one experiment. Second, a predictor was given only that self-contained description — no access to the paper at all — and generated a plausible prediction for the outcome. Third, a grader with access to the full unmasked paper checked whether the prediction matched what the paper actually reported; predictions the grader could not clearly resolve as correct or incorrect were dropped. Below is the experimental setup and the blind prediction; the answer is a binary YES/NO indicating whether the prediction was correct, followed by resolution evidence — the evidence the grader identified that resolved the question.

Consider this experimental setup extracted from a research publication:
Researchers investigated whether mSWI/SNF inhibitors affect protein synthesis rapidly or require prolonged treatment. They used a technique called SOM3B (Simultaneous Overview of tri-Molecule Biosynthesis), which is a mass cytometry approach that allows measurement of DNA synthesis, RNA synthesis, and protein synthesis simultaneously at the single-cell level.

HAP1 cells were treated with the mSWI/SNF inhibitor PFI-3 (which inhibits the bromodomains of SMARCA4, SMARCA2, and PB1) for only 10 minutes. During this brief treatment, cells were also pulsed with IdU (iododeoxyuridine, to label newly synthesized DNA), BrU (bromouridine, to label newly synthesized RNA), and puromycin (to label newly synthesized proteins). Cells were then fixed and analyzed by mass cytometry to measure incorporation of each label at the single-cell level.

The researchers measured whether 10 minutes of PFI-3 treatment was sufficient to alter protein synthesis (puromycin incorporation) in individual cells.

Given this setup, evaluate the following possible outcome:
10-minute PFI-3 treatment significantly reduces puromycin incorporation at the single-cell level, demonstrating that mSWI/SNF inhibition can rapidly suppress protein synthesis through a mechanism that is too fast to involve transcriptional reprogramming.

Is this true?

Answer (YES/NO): YES